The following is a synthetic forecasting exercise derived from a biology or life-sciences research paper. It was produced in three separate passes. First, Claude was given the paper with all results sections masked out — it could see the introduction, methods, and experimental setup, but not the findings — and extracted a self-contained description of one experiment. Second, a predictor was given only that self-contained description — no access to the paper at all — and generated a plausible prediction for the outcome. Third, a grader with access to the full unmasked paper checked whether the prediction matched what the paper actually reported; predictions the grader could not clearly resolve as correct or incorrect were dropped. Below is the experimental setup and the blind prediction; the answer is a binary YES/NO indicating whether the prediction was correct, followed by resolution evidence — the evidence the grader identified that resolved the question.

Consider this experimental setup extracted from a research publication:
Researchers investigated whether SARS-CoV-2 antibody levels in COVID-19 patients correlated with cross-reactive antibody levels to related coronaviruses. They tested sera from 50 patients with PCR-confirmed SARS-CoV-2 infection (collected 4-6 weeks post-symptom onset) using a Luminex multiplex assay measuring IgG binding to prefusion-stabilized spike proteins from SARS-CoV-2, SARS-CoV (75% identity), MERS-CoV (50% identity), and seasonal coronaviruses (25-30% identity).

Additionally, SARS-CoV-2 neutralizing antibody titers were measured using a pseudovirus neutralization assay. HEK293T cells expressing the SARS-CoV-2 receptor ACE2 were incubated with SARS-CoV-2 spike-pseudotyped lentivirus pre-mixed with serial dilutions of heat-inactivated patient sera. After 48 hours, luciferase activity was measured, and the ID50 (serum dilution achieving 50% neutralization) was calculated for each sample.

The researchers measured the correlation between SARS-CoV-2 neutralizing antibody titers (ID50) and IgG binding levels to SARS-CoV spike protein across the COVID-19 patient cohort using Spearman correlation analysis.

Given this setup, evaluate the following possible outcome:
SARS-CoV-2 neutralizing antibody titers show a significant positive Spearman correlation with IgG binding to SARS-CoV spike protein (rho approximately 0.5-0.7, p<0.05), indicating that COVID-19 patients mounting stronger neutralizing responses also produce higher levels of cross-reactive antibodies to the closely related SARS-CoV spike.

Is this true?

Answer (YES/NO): YES